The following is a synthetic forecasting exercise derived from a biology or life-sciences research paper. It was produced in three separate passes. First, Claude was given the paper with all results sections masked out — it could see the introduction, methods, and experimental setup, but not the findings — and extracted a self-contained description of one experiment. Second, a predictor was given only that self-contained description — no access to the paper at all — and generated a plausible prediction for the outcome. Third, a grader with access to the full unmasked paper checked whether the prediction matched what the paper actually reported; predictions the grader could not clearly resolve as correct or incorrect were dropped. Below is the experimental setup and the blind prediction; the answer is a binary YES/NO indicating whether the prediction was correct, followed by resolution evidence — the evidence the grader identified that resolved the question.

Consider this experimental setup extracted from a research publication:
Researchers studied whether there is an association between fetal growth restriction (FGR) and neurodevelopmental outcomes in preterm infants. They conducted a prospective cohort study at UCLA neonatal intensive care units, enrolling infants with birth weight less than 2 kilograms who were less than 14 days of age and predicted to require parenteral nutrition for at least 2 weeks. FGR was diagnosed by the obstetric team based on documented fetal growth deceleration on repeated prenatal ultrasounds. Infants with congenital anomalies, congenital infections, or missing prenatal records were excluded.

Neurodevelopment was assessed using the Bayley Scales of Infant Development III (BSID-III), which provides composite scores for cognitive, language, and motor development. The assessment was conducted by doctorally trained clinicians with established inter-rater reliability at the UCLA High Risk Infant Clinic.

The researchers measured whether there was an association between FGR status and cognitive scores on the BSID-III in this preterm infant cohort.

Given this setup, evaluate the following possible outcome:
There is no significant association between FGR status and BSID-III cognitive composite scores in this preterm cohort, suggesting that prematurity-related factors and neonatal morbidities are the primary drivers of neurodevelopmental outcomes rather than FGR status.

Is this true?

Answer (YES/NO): NO